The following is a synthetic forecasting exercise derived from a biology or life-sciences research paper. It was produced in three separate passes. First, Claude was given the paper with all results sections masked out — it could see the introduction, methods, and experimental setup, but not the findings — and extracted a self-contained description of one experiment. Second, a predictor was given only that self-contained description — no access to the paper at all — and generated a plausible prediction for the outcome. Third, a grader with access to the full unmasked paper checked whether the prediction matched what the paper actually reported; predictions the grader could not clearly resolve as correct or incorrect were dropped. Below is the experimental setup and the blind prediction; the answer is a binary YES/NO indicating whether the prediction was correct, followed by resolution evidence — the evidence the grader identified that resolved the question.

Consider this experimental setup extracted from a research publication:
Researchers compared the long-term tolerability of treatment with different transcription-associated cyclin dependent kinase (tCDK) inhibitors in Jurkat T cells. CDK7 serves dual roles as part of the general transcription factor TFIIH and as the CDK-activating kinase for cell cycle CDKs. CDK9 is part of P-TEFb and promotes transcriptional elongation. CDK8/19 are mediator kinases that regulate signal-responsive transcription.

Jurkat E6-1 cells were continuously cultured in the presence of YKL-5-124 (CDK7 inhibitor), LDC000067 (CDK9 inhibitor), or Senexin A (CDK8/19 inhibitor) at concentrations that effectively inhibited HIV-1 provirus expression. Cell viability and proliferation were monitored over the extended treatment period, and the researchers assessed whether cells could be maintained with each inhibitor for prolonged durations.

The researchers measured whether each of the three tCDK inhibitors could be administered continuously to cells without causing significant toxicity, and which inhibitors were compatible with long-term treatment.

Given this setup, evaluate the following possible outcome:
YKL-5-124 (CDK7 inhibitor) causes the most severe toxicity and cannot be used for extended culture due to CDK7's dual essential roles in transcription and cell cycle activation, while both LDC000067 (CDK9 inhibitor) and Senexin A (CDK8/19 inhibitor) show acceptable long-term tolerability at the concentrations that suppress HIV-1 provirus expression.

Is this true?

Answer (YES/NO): YES